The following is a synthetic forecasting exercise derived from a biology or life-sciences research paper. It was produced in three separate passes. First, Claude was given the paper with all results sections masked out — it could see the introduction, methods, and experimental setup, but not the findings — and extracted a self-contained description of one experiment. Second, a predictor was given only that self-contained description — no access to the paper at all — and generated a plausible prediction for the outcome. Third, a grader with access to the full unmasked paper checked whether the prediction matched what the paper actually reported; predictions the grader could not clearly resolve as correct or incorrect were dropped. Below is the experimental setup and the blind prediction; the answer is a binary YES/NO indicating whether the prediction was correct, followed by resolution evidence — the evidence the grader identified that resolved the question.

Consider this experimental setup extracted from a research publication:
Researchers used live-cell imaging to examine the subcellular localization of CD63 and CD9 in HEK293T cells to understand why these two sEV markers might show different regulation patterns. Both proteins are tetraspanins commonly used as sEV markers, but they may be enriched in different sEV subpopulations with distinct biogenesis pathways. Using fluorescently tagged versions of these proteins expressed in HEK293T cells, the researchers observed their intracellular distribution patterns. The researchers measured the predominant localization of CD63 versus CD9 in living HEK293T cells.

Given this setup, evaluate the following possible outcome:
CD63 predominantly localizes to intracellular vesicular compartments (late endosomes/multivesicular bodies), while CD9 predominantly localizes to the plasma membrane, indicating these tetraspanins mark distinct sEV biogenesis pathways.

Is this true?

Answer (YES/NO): YES